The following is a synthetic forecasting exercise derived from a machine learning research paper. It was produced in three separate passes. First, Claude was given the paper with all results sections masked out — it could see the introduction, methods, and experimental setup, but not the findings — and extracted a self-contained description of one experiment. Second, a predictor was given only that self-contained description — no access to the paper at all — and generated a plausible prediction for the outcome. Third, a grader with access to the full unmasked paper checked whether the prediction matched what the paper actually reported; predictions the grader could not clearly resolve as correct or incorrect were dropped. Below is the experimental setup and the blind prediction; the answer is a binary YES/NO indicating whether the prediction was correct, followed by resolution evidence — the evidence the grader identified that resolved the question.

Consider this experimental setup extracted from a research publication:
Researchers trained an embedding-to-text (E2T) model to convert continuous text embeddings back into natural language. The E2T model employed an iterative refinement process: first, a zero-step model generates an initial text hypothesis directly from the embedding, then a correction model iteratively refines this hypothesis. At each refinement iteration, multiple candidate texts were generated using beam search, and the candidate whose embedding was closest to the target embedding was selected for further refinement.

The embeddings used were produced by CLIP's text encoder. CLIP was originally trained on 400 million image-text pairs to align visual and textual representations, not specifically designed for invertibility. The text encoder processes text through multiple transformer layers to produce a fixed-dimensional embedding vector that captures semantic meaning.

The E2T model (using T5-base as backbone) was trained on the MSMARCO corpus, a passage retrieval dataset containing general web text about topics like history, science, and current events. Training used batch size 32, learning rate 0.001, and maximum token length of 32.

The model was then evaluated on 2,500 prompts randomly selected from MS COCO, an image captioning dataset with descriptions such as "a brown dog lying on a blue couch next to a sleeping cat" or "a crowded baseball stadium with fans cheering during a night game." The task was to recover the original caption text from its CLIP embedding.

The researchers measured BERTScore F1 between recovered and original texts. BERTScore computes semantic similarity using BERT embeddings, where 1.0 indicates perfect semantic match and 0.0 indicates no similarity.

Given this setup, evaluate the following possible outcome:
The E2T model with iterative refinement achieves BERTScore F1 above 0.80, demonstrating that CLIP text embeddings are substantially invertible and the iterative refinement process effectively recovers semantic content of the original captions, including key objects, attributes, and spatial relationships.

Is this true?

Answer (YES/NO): YES